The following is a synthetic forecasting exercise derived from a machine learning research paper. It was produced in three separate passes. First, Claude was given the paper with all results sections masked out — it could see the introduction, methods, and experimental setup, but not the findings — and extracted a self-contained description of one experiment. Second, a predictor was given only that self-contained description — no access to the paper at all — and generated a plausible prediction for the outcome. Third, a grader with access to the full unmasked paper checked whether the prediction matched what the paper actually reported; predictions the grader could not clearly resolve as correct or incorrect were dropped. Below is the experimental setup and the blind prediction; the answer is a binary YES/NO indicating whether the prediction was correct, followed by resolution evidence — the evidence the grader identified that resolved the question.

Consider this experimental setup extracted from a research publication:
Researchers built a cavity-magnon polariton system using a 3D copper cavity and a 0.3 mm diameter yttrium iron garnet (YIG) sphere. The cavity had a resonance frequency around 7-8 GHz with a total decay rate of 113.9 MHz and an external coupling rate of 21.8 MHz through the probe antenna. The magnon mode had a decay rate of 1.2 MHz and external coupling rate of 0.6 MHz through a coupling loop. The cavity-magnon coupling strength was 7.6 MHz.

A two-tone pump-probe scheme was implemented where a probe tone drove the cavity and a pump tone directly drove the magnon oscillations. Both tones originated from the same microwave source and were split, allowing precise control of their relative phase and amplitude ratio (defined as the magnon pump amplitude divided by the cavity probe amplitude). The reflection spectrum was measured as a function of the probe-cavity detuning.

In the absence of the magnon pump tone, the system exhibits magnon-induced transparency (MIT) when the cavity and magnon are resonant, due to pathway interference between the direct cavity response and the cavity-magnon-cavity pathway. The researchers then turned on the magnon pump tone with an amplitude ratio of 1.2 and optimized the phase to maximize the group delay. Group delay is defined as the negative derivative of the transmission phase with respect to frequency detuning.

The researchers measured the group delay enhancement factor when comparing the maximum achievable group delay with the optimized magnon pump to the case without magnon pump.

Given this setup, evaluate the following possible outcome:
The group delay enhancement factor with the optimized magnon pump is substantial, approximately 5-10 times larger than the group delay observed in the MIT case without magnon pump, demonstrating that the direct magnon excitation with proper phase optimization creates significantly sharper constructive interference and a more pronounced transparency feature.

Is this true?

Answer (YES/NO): NO